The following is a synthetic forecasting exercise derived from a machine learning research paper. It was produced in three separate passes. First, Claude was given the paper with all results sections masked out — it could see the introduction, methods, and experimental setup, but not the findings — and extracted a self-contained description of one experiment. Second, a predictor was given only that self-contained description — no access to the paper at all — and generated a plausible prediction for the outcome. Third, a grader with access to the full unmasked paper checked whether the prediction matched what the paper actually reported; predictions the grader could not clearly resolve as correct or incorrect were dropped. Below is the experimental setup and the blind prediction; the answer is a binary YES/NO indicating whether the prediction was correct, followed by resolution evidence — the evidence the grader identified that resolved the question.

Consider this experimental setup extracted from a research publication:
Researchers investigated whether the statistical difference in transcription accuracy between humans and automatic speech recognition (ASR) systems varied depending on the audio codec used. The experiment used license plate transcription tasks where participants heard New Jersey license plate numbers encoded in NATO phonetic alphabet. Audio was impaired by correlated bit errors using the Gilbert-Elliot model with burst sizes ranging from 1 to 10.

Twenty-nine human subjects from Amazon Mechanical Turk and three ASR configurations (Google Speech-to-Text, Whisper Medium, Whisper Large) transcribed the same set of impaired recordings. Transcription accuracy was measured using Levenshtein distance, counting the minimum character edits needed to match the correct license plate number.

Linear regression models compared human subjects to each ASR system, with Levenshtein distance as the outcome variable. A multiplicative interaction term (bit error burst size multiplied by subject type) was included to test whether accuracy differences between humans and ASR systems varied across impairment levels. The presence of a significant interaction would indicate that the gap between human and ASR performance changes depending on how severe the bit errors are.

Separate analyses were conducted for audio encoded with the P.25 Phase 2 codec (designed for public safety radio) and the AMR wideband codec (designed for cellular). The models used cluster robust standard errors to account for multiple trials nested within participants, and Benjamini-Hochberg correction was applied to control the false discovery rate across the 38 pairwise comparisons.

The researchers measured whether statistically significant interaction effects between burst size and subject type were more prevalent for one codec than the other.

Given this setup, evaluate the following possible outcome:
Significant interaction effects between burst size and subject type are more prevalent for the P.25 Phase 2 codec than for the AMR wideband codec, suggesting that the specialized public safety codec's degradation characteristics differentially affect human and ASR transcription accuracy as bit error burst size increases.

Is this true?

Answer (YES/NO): YES